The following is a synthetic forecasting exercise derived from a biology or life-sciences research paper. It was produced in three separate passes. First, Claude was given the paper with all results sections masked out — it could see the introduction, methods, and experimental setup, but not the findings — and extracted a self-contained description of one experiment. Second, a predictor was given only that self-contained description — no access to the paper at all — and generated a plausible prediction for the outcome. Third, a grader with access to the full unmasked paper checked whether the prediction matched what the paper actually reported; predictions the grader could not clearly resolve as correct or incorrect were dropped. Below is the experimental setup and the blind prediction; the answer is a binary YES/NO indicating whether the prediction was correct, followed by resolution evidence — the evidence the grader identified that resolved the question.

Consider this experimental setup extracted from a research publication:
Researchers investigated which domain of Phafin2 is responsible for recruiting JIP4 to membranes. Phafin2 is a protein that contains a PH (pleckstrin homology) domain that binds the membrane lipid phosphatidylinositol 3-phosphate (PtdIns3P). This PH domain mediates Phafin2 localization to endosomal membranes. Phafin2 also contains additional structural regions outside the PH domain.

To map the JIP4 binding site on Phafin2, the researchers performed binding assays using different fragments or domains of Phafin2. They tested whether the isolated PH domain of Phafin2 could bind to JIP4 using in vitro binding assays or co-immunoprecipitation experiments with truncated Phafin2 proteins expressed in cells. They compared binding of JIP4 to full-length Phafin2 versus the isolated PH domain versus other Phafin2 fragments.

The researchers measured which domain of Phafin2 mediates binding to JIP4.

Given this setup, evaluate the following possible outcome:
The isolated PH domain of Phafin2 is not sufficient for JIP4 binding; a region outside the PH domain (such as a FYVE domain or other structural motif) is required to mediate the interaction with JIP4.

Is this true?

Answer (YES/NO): NO